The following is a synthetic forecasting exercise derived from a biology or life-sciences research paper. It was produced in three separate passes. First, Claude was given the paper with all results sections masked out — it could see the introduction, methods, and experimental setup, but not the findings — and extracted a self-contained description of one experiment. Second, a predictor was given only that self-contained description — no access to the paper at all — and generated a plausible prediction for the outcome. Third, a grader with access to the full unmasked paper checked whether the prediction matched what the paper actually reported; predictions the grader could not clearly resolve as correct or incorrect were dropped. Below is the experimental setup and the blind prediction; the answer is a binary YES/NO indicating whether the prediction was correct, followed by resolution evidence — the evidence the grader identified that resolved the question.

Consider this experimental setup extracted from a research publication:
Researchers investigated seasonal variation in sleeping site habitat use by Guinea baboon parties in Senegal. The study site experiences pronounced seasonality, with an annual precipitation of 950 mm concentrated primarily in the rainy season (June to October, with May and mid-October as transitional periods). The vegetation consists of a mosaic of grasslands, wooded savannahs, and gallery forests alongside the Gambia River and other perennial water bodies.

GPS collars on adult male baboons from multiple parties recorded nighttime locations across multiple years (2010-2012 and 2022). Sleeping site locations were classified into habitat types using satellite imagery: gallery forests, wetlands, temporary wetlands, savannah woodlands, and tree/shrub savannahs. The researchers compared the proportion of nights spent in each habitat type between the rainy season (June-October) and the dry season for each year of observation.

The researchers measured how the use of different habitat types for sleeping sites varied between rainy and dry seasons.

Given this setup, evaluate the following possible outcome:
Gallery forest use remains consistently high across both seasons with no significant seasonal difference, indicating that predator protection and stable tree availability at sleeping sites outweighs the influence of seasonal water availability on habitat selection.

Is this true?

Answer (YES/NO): NO